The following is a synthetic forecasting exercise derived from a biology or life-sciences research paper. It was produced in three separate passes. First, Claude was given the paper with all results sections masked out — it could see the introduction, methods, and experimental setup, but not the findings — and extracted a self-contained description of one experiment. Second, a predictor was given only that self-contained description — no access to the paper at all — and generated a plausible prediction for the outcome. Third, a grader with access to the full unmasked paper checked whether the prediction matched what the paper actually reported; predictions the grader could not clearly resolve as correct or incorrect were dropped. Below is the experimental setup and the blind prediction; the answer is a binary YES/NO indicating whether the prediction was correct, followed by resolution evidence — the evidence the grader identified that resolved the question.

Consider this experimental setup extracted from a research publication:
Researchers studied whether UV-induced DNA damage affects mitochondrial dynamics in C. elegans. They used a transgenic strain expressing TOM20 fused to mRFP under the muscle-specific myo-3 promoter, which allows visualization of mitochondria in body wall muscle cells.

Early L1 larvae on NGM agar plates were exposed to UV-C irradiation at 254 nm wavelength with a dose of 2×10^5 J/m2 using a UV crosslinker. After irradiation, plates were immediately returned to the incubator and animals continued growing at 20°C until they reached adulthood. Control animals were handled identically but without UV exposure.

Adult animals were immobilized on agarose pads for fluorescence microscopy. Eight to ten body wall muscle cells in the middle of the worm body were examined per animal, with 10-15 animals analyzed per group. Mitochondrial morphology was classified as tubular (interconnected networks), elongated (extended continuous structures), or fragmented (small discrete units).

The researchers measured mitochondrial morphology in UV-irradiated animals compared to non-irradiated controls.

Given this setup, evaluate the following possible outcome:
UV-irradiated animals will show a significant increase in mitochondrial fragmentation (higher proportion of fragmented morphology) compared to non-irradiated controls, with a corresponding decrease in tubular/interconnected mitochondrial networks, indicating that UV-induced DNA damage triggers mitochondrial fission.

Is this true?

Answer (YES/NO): NO